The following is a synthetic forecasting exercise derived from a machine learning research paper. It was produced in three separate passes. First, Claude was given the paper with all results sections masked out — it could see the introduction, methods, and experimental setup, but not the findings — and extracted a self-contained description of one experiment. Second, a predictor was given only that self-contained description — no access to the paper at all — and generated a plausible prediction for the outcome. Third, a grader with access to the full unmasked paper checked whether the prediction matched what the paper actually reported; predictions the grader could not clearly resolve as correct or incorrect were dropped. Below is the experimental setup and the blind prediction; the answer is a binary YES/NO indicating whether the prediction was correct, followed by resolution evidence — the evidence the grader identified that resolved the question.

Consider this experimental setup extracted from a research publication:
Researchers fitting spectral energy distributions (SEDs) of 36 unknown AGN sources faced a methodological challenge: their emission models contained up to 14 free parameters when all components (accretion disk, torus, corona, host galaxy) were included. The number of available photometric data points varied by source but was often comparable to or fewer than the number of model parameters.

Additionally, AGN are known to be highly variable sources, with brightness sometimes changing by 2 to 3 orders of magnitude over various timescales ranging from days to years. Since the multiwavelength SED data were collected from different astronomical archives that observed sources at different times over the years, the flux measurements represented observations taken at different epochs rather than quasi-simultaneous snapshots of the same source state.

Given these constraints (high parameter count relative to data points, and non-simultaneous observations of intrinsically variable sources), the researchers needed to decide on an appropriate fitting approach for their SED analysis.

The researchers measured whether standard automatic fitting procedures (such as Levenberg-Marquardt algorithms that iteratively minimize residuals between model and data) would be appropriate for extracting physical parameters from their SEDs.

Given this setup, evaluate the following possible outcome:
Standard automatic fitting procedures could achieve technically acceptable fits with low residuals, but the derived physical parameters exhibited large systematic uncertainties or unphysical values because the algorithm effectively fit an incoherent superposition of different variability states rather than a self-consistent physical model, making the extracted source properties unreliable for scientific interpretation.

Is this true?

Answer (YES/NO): NO